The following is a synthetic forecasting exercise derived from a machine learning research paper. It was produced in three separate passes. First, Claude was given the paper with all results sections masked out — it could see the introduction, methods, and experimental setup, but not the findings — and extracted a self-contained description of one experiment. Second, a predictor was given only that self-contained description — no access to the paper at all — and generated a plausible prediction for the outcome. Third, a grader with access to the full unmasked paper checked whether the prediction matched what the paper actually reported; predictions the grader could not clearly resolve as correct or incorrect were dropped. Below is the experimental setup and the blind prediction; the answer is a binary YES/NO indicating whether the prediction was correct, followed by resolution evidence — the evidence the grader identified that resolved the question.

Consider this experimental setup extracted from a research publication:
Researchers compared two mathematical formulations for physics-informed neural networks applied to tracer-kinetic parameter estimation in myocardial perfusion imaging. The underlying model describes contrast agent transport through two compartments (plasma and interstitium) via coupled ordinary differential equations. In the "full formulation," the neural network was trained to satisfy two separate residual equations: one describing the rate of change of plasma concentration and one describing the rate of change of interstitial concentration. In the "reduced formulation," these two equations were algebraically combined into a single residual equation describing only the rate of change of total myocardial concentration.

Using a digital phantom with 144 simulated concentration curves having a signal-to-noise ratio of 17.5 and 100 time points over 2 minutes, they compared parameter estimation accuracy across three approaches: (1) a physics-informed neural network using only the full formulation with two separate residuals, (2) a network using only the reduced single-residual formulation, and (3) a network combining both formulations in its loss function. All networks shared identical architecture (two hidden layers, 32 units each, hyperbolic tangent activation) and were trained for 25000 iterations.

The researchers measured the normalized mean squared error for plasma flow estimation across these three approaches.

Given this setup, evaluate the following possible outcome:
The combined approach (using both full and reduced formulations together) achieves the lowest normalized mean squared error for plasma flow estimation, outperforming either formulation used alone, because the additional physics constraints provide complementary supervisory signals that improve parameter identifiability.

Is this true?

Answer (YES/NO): NO